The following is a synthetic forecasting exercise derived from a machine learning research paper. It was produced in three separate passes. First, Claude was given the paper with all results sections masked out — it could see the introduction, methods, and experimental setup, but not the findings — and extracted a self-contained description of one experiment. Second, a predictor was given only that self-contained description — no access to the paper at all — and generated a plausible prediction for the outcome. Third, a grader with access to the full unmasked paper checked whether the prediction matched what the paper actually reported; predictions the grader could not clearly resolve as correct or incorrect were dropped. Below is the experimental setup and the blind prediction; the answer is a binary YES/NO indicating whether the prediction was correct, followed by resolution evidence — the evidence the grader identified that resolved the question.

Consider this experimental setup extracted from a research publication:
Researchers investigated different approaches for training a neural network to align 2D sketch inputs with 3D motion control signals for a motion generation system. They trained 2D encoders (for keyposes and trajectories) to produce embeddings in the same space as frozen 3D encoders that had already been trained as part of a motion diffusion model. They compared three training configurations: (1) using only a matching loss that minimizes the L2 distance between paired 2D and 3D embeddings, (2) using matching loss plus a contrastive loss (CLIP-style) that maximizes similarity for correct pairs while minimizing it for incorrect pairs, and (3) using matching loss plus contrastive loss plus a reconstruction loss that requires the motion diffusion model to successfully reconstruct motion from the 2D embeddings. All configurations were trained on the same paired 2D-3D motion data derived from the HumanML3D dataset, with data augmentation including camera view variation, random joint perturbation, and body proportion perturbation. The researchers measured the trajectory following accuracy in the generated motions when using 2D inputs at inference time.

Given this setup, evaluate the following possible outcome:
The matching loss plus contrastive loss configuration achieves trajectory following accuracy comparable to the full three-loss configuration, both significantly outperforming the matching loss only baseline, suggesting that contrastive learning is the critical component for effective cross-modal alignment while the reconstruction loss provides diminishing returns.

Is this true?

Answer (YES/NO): NO